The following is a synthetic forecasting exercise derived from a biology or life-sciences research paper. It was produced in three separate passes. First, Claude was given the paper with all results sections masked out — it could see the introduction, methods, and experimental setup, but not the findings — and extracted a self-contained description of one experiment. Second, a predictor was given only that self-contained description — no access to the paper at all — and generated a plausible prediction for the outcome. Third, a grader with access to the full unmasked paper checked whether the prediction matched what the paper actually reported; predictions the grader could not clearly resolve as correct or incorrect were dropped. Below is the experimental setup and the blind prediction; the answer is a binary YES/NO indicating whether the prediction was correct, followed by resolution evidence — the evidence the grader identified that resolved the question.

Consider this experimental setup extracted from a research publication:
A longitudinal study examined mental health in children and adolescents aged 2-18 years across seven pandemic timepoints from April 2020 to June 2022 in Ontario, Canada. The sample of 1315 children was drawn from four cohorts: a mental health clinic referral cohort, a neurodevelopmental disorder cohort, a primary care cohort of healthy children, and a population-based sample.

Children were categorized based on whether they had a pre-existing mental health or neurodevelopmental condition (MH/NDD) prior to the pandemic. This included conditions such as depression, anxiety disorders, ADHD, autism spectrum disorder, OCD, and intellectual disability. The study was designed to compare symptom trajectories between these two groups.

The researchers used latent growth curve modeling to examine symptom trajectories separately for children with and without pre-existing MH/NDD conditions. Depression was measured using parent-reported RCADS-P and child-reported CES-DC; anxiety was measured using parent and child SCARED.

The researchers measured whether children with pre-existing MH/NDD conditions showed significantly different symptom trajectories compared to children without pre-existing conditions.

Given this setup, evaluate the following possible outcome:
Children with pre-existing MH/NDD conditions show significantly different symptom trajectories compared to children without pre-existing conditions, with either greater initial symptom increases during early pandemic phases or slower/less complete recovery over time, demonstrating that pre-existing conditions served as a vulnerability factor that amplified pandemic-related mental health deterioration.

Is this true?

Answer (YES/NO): NO